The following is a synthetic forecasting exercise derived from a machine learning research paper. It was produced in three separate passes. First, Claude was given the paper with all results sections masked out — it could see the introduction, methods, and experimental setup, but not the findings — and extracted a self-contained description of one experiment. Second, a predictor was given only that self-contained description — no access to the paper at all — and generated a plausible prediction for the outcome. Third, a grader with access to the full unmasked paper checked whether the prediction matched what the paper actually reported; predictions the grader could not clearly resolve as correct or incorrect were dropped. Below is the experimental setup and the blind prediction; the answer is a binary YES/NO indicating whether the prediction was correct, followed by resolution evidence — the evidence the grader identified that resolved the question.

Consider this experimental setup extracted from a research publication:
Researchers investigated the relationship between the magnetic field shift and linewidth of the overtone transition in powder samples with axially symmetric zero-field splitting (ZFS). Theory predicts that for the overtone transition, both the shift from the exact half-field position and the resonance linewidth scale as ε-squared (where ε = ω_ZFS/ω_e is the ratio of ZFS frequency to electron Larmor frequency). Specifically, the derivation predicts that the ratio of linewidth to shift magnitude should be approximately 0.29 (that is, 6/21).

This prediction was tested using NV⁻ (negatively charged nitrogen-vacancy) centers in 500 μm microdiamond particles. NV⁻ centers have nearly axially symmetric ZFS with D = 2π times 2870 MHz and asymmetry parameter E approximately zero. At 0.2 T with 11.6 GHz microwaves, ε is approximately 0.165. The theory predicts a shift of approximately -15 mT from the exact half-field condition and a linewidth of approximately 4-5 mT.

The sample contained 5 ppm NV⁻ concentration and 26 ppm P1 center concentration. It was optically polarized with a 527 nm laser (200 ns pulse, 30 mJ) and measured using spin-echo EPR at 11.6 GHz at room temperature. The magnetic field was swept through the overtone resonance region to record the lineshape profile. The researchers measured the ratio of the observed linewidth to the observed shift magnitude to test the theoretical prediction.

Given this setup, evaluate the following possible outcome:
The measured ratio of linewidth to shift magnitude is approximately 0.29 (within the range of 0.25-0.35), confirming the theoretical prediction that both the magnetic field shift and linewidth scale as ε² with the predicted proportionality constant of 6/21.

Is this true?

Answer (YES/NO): NO